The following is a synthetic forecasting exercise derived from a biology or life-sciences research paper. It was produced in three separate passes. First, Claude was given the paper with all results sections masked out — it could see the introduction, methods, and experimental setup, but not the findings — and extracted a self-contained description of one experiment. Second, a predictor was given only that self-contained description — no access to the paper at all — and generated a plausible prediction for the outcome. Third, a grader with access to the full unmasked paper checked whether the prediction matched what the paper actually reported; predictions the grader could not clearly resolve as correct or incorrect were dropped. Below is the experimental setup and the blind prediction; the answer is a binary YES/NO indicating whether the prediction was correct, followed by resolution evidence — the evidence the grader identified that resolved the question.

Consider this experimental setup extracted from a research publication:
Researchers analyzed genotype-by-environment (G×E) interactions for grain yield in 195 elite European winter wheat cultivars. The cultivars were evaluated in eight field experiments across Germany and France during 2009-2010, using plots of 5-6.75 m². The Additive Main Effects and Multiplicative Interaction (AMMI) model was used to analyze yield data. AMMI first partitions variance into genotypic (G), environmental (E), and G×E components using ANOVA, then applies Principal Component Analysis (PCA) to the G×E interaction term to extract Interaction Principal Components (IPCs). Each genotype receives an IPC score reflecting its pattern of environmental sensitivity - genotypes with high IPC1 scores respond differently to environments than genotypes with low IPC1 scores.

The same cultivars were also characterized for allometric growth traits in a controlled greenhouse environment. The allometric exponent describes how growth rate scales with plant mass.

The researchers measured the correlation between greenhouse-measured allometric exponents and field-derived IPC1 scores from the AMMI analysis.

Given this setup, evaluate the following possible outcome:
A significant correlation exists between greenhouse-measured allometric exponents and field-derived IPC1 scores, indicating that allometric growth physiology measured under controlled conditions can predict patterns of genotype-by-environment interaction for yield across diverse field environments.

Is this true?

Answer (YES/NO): YES